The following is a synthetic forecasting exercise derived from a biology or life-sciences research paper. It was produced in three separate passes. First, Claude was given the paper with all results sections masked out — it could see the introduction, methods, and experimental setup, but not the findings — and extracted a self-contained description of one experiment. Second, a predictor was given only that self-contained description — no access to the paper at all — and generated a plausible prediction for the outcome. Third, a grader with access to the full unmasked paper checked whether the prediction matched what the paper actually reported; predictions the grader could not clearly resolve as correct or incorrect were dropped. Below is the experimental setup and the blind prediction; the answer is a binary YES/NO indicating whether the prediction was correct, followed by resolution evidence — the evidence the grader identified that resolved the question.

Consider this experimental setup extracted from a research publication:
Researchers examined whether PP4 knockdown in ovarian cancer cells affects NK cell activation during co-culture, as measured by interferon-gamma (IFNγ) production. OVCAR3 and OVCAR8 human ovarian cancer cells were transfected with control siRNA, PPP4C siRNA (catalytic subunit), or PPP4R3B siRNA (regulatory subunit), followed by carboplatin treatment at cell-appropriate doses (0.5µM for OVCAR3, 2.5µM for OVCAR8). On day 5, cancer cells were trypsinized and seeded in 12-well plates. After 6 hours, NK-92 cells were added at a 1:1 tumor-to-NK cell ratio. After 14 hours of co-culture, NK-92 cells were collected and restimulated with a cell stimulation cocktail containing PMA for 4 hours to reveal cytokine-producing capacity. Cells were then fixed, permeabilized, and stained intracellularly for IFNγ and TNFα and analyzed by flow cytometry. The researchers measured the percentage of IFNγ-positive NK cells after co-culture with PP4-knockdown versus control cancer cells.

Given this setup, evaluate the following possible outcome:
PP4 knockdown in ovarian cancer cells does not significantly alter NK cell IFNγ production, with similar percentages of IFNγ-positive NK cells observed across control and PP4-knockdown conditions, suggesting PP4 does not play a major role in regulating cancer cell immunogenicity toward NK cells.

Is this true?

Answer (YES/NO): NO